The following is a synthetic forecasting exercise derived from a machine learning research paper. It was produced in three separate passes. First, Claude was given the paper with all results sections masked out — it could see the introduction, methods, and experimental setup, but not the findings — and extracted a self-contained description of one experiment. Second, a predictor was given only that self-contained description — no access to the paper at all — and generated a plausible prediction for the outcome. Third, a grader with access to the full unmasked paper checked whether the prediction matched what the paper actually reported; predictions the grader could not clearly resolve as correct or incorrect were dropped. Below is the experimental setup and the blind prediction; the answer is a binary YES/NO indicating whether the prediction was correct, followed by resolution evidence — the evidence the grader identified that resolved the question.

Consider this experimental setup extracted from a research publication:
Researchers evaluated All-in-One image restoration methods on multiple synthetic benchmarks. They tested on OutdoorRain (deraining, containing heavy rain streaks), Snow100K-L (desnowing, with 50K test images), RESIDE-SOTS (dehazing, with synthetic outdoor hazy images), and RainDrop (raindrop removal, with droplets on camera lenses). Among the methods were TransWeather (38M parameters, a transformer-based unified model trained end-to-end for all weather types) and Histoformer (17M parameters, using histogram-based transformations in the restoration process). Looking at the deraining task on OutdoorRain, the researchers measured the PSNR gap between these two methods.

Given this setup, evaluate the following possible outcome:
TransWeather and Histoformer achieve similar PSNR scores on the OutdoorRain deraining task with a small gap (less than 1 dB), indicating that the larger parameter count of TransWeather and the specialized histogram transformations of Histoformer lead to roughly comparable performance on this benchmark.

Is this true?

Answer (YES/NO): NO